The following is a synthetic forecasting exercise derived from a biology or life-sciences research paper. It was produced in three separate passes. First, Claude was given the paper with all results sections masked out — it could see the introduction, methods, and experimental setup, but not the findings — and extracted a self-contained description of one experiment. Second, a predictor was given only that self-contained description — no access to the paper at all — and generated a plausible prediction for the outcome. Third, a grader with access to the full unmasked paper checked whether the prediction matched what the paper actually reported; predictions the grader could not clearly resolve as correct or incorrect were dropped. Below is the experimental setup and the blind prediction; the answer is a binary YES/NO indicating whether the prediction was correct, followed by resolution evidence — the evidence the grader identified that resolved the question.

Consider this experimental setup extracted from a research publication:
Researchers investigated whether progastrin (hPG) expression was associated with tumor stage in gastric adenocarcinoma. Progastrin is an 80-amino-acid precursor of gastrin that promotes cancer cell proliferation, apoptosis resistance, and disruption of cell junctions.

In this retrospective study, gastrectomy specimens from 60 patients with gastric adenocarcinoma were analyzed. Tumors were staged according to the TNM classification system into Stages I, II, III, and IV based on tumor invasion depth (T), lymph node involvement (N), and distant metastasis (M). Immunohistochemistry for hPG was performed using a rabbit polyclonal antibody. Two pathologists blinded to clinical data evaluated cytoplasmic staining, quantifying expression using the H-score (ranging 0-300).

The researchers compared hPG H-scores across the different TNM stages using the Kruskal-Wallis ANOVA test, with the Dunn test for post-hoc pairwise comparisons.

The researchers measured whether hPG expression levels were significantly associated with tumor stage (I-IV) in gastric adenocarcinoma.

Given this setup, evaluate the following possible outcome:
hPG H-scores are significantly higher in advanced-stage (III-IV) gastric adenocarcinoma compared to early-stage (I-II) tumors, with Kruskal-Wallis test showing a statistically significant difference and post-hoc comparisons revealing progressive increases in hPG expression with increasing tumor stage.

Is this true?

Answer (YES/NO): NO